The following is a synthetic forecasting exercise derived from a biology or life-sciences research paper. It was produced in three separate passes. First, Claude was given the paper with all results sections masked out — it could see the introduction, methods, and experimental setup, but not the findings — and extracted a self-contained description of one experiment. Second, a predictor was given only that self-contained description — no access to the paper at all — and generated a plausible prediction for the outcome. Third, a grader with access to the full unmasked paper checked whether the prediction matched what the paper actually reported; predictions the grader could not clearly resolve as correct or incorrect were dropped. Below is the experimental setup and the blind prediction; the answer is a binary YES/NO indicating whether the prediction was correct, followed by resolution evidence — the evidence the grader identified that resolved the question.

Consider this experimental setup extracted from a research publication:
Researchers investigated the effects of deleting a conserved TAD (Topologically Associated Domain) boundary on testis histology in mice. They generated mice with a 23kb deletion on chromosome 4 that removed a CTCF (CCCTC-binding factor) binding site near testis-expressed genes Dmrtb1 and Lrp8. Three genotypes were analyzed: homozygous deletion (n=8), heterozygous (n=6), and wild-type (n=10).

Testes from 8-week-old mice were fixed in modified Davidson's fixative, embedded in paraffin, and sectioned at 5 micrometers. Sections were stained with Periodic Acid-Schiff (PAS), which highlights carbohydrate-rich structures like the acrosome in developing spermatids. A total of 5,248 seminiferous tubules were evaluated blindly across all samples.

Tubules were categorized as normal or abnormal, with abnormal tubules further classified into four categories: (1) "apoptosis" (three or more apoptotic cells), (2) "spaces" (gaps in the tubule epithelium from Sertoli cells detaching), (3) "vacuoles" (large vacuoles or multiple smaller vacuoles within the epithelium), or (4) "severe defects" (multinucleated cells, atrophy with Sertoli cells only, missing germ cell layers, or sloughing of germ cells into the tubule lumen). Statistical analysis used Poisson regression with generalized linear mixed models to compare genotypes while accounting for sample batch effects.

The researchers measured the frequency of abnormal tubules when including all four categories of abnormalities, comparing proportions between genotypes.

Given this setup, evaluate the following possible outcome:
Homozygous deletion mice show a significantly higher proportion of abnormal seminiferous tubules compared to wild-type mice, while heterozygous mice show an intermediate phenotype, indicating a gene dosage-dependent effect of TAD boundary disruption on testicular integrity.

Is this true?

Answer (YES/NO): NO